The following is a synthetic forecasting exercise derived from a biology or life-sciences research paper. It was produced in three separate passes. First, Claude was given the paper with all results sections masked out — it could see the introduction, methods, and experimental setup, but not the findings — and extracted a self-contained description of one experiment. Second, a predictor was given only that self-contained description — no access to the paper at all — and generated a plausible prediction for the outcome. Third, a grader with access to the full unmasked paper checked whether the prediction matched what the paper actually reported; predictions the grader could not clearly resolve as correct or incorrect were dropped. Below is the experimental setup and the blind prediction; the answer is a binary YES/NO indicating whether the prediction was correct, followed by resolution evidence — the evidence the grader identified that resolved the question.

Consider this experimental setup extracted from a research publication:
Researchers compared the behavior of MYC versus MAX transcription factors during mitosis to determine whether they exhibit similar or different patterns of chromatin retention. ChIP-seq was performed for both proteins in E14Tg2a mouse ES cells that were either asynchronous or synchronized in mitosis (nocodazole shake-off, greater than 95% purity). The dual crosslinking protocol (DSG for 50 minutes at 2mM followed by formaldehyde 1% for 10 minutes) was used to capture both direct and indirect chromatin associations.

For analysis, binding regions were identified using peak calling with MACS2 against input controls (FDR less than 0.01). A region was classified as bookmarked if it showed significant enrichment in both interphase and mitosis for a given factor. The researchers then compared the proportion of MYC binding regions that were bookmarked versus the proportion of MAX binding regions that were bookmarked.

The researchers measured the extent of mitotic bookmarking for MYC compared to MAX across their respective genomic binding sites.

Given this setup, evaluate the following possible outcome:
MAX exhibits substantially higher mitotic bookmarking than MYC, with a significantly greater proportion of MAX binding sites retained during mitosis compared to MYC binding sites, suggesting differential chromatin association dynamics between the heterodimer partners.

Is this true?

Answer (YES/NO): YES